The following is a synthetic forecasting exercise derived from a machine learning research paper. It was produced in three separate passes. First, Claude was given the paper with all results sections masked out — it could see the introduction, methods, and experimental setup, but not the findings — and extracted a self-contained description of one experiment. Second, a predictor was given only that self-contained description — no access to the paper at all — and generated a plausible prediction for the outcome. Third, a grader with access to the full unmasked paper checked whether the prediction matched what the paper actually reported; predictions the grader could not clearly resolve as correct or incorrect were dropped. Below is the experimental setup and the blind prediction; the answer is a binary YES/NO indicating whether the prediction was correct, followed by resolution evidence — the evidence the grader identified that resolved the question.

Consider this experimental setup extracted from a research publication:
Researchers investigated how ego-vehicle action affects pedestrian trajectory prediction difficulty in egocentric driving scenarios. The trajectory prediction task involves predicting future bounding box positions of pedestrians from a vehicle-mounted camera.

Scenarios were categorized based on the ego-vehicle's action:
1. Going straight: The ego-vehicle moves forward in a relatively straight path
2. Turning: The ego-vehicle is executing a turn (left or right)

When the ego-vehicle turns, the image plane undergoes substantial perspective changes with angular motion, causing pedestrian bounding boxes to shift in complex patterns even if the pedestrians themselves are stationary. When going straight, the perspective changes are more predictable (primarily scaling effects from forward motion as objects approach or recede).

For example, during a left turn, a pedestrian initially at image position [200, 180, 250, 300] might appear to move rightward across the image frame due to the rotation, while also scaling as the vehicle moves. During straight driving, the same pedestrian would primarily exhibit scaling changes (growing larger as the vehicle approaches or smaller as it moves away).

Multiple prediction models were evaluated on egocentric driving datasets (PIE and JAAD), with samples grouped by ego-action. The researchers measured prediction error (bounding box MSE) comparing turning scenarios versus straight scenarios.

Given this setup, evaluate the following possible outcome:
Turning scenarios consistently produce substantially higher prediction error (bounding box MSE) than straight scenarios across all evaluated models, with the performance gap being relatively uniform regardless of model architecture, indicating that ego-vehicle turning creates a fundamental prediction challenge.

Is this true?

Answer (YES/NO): NO